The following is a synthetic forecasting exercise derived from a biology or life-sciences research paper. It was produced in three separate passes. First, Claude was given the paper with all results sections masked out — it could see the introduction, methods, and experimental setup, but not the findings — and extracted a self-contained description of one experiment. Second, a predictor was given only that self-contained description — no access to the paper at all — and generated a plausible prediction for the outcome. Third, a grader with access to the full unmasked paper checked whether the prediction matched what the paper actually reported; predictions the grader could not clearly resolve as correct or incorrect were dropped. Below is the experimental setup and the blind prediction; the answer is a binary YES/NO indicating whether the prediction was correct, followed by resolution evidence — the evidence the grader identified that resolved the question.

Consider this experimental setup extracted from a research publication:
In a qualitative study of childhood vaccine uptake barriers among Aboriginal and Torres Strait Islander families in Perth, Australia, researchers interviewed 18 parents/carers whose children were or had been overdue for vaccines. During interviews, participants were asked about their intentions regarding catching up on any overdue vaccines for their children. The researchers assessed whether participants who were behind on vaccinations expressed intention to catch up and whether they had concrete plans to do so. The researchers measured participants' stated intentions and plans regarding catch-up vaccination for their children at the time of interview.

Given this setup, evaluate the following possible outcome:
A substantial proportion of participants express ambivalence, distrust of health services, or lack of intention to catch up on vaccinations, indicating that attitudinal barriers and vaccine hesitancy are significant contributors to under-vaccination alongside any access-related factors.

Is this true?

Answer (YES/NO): NO